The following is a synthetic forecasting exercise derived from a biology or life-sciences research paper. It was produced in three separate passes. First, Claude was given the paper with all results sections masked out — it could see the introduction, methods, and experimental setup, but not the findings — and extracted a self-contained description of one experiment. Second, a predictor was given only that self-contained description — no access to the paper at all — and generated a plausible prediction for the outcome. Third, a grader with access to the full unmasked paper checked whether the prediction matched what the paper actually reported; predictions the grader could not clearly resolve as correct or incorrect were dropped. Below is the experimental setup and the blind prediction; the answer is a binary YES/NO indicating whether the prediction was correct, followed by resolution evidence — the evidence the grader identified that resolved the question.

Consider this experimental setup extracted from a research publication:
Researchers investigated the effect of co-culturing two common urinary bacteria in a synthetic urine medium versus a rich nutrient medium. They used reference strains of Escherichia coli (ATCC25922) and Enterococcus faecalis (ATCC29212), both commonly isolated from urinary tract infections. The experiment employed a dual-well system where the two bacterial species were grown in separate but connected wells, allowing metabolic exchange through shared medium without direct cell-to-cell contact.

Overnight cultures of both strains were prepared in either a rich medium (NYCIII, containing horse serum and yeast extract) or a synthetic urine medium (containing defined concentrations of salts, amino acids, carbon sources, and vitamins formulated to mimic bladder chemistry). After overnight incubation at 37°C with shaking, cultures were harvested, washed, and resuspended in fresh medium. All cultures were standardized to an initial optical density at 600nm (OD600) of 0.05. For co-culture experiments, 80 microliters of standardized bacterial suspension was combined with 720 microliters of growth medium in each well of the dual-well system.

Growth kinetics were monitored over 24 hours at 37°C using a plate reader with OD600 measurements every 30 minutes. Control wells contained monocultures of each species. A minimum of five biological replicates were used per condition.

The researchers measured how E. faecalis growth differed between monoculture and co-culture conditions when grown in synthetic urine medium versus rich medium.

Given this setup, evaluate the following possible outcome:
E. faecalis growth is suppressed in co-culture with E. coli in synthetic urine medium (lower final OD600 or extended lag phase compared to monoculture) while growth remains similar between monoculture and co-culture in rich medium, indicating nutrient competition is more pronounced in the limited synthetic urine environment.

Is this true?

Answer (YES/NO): NO